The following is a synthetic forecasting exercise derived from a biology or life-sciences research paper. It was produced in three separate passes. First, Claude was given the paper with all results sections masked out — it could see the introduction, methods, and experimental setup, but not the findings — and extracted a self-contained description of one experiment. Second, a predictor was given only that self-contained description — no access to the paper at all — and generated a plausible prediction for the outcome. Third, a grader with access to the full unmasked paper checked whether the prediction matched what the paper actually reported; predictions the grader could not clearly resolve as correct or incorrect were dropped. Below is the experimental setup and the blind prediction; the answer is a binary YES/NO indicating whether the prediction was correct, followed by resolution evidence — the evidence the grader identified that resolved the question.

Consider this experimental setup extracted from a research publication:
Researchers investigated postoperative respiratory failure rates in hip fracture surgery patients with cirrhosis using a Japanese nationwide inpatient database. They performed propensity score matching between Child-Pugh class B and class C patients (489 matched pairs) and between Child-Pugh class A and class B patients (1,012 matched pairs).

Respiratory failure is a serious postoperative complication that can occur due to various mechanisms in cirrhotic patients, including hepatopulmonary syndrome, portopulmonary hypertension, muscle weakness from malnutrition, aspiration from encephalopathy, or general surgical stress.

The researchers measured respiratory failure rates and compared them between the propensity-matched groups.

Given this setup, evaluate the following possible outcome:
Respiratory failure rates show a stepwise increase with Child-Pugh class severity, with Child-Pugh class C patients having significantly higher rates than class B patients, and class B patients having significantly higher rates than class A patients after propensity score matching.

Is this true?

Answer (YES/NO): NO